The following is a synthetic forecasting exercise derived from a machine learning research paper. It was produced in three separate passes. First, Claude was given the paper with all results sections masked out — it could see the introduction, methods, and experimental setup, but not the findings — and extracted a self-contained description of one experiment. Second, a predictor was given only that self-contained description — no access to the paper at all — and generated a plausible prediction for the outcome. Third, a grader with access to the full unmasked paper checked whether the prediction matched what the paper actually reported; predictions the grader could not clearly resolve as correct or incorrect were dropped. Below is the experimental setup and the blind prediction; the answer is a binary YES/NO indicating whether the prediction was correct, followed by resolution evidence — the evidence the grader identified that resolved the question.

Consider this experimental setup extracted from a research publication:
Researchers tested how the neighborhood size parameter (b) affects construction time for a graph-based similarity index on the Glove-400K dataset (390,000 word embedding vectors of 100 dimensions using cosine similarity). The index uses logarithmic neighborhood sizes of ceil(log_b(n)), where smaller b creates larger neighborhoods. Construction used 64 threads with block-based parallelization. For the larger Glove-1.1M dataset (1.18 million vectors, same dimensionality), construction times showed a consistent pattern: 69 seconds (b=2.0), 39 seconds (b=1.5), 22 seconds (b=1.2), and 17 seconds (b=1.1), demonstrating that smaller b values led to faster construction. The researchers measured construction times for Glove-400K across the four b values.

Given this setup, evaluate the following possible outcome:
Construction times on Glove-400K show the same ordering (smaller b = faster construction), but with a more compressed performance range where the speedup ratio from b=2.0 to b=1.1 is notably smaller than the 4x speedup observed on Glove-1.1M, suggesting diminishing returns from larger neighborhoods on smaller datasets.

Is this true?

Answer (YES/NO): NO